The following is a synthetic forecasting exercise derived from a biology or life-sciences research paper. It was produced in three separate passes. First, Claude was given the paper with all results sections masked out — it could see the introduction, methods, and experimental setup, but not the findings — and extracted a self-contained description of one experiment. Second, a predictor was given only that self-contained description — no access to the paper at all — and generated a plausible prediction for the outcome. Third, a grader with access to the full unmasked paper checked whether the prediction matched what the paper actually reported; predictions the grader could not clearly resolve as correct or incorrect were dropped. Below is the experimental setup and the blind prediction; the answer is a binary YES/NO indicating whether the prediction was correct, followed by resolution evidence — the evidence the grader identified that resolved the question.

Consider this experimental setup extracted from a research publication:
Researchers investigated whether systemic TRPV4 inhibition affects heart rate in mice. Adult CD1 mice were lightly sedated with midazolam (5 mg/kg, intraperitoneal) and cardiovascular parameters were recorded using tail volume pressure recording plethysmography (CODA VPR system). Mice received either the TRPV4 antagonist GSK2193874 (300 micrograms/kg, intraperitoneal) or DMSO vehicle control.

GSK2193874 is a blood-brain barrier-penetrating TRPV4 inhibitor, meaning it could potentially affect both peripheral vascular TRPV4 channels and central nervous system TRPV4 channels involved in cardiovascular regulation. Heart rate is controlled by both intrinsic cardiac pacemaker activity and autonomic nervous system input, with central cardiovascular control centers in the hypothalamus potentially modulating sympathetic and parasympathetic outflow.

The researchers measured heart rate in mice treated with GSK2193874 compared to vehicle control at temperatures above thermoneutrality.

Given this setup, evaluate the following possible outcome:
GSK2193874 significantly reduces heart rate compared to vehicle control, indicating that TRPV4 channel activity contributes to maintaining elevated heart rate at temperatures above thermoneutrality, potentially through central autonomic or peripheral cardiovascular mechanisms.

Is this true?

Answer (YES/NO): YES